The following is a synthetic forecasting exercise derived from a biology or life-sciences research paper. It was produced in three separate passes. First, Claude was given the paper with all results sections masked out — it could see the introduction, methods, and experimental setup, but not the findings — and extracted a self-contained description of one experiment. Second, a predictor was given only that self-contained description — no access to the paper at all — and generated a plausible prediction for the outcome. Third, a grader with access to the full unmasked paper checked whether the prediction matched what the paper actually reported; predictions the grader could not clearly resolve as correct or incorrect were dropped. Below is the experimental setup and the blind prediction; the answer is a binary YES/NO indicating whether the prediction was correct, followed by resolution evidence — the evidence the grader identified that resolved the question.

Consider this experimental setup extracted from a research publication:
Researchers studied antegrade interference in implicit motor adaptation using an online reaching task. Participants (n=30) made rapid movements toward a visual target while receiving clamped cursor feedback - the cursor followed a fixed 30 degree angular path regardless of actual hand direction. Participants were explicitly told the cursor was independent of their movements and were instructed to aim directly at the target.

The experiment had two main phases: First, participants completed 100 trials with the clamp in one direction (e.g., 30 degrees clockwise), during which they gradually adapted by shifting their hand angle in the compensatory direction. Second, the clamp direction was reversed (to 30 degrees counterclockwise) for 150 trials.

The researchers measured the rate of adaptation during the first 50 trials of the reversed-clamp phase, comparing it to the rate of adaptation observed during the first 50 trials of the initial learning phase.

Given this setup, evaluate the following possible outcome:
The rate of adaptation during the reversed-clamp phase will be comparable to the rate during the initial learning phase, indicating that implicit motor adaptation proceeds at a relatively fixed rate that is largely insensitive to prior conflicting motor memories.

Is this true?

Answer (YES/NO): NO